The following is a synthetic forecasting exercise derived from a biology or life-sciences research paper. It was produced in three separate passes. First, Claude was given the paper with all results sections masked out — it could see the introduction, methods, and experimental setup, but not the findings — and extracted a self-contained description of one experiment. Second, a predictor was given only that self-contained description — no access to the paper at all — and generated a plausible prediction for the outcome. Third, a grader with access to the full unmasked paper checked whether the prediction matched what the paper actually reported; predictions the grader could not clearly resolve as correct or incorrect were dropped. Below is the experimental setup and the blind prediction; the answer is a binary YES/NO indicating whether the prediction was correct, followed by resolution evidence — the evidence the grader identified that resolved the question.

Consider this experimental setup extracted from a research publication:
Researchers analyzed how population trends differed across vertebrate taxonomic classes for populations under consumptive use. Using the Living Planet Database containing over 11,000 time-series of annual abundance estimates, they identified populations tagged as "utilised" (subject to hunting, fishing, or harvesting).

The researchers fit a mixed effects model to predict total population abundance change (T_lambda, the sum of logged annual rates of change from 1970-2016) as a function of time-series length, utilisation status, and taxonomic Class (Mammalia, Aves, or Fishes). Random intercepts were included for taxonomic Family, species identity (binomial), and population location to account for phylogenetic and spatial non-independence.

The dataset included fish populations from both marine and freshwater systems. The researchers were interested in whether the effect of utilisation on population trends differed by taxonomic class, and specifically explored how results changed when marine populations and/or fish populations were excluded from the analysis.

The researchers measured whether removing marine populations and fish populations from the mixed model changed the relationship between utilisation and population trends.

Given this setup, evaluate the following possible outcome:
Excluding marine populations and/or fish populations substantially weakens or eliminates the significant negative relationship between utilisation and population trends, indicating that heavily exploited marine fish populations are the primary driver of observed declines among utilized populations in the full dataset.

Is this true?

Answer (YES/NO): NO